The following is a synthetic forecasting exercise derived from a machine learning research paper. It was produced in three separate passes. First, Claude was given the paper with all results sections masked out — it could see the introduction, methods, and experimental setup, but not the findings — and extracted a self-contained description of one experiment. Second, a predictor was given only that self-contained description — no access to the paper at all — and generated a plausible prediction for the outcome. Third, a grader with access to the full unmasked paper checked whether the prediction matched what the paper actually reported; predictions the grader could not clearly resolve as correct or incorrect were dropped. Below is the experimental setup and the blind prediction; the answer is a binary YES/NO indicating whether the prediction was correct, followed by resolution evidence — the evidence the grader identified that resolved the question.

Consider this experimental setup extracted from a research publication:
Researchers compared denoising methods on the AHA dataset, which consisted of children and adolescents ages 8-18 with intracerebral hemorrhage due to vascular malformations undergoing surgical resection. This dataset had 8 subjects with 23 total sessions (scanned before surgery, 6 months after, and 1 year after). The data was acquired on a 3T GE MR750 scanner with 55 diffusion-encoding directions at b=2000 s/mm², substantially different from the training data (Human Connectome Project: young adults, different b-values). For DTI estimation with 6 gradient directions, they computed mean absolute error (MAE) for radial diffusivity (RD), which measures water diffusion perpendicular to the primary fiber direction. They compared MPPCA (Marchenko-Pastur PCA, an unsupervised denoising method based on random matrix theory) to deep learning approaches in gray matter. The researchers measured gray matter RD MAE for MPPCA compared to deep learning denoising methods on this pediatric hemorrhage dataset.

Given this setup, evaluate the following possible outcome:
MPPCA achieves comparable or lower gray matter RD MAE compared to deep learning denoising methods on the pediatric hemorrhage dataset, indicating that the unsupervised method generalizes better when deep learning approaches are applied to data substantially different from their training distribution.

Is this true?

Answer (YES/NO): YES